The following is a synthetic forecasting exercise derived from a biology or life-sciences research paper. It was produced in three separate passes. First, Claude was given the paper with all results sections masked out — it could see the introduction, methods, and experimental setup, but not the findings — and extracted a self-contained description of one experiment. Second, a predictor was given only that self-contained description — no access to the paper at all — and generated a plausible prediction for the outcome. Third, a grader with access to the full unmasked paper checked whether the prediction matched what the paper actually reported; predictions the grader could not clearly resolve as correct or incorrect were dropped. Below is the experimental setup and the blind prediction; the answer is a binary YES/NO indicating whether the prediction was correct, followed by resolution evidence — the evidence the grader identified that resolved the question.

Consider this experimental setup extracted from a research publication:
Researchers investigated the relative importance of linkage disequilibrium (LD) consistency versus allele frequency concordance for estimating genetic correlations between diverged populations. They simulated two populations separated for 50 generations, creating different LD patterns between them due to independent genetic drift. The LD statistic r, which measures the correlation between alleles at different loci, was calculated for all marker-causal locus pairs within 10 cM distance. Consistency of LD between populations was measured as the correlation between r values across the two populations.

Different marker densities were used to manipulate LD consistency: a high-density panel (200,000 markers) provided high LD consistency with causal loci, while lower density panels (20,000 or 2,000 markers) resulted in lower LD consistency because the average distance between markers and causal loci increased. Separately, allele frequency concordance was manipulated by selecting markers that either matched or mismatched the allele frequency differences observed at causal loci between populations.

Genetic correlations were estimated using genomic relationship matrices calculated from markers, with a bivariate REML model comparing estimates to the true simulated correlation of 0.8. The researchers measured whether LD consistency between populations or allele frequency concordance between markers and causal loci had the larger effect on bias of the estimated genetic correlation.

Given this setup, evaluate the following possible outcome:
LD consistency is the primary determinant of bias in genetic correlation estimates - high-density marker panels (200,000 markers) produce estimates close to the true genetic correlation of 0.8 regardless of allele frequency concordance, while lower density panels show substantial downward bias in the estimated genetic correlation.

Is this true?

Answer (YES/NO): NO